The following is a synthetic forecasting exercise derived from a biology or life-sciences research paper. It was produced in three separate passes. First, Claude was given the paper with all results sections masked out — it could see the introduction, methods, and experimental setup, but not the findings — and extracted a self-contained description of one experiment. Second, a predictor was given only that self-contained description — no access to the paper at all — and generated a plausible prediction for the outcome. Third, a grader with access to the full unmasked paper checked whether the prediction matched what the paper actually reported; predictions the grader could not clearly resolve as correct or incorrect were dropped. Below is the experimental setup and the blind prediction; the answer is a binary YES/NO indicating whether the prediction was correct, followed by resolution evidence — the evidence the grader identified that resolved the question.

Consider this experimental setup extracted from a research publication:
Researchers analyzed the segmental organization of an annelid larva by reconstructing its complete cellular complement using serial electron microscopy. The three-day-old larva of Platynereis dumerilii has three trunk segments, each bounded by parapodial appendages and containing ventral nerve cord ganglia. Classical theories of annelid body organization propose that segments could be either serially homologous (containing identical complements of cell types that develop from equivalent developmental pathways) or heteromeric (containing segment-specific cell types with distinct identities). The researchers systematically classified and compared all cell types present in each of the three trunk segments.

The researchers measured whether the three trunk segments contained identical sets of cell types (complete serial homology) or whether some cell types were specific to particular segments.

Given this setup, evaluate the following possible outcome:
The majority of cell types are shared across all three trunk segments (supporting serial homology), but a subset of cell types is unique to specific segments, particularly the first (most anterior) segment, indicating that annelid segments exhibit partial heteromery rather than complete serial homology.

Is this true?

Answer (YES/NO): YES